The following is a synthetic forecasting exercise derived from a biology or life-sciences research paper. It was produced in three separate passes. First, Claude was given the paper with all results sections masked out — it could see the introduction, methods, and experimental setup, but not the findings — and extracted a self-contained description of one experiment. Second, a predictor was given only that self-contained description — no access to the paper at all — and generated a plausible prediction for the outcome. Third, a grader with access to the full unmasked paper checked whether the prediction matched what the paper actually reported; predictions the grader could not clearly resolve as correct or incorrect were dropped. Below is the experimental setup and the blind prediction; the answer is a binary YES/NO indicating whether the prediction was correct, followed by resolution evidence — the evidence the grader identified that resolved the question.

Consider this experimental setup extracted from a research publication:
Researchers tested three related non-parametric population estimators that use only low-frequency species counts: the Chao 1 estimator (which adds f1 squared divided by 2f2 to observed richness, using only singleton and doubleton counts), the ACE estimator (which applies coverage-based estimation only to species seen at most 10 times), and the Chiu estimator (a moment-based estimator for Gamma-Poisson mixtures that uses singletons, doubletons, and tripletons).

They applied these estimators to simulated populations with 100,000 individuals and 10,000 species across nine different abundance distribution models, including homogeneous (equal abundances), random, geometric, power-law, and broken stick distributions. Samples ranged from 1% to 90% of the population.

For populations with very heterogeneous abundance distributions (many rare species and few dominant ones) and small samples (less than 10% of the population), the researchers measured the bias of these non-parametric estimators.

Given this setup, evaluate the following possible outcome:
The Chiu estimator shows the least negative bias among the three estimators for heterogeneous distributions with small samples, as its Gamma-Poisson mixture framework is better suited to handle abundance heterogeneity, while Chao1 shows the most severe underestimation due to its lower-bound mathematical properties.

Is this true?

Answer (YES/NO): NO